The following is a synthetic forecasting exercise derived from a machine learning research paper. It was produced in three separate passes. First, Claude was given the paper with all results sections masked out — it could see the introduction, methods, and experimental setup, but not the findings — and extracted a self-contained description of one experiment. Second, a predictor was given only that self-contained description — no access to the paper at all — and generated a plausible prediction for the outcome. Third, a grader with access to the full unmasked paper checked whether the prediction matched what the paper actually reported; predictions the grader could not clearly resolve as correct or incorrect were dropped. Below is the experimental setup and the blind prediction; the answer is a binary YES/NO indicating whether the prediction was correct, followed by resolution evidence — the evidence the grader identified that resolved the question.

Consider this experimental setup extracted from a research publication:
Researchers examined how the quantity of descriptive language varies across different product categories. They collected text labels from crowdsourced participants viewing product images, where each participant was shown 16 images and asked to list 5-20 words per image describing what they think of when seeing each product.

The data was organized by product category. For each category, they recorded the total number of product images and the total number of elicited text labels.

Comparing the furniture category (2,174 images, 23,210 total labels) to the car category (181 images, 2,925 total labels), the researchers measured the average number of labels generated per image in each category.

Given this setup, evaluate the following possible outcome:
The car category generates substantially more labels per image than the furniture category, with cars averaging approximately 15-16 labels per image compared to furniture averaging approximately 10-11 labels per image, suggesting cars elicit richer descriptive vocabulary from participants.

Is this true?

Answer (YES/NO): YES